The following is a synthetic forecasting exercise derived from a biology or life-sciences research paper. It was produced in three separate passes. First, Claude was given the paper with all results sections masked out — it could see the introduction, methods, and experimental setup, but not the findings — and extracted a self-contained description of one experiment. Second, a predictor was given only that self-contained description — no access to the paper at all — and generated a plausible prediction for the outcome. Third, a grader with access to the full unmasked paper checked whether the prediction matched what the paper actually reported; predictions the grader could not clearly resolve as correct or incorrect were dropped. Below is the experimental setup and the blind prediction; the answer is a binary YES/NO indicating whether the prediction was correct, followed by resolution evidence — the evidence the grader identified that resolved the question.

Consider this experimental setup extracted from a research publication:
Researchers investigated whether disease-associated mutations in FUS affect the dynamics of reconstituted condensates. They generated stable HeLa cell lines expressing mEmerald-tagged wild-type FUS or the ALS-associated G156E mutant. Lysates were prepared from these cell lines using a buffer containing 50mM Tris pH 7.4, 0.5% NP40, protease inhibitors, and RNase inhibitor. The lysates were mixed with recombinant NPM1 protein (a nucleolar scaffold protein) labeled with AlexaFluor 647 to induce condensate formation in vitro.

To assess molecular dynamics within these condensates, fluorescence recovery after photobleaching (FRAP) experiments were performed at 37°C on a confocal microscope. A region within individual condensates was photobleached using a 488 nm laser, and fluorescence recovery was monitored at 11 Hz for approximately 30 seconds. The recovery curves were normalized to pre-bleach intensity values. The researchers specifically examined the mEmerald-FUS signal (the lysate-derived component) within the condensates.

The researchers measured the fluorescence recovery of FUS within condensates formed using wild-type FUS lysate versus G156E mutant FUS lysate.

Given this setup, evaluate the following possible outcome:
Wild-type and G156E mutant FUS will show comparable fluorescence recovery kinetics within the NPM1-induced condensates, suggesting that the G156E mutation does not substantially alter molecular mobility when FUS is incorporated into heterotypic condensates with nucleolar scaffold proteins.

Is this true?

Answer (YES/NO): NO